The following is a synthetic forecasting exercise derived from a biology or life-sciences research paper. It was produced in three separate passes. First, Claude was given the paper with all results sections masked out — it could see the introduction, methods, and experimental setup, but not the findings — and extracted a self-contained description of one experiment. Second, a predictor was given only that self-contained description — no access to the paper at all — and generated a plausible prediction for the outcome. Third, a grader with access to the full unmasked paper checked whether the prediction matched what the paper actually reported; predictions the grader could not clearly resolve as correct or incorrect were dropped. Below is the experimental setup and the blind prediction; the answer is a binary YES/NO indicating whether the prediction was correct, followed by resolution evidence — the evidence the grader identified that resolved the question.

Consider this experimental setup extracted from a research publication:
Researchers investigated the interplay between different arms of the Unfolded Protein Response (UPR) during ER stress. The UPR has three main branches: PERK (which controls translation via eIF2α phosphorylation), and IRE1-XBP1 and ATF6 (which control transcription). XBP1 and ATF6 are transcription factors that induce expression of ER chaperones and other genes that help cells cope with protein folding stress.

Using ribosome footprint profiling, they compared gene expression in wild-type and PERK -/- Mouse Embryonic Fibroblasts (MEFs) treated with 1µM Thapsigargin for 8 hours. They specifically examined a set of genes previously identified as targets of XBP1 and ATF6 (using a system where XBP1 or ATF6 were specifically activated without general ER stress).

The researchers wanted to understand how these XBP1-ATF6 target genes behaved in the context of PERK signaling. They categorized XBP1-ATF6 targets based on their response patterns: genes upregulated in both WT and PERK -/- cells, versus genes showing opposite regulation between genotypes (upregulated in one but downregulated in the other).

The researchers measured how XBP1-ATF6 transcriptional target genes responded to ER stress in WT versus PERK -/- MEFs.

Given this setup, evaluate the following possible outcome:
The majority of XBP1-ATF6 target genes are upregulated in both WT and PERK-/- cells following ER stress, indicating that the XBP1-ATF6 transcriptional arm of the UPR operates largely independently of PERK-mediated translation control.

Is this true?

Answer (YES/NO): NO